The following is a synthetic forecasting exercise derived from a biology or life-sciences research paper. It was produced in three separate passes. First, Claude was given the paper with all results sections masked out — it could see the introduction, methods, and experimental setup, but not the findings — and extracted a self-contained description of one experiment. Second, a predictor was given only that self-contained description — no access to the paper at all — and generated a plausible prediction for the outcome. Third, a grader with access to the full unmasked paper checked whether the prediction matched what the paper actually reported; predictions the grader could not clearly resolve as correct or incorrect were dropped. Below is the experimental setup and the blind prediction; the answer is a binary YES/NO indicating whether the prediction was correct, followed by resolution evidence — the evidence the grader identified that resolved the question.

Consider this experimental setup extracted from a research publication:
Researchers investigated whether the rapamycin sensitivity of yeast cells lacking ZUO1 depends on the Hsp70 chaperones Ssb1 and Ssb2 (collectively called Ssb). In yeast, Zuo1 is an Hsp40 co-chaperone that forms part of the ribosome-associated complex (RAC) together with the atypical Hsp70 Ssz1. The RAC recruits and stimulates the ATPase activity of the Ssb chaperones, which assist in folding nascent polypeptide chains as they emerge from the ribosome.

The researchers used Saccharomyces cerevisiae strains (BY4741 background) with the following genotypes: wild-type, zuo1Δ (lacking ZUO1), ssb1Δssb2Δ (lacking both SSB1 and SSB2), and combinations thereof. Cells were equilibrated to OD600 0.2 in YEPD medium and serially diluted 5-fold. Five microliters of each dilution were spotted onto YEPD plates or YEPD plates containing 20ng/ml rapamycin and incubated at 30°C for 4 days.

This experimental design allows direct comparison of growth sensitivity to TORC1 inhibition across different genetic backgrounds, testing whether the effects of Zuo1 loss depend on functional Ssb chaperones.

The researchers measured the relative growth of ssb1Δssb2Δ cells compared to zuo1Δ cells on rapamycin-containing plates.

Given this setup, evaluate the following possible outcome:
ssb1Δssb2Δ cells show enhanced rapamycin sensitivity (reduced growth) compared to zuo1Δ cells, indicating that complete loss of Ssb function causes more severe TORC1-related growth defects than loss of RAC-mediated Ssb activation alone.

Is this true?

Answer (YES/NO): NO